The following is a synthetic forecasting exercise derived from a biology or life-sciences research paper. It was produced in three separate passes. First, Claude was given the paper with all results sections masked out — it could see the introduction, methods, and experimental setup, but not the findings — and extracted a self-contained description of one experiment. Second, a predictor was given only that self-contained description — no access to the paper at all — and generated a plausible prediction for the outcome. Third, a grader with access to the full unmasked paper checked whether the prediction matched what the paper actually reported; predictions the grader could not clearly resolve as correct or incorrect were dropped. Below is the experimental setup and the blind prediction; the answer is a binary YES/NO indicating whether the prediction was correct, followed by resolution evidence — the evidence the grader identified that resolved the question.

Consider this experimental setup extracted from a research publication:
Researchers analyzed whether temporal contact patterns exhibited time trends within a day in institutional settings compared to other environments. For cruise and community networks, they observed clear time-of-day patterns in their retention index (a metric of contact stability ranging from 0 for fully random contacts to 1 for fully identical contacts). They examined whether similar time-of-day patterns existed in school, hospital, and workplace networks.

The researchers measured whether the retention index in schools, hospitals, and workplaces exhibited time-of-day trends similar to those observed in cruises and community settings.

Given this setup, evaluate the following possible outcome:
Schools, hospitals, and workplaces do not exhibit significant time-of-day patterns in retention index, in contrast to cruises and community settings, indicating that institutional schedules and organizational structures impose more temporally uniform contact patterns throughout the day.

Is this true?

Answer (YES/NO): YES